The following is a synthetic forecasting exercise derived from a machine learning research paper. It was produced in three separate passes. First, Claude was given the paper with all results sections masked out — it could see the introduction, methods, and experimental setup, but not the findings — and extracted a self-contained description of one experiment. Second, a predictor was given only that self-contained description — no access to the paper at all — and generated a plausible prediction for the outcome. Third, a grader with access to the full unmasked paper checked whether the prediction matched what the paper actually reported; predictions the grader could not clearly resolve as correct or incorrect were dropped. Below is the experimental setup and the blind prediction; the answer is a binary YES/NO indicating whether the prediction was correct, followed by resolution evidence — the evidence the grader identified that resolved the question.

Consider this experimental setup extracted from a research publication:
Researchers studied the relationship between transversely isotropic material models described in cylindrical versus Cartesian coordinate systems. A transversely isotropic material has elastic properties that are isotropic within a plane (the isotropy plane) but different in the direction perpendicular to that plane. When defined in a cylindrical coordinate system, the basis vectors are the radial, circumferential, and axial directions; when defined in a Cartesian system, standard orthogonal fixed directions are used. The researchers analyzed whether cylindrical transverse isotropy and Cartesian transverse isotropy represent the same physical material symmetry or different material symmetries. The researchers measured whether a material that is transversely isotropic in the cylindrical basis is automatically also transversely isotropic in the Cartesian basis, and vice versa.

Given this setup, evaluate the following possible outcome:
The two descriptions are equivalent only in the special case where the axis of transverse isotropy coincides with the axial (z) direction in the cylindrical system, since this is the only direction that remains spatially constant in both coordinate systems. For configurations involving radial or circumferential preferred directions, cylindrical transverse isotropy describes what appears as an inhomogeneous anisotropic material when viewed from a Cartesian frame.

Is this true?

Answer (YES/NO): NO